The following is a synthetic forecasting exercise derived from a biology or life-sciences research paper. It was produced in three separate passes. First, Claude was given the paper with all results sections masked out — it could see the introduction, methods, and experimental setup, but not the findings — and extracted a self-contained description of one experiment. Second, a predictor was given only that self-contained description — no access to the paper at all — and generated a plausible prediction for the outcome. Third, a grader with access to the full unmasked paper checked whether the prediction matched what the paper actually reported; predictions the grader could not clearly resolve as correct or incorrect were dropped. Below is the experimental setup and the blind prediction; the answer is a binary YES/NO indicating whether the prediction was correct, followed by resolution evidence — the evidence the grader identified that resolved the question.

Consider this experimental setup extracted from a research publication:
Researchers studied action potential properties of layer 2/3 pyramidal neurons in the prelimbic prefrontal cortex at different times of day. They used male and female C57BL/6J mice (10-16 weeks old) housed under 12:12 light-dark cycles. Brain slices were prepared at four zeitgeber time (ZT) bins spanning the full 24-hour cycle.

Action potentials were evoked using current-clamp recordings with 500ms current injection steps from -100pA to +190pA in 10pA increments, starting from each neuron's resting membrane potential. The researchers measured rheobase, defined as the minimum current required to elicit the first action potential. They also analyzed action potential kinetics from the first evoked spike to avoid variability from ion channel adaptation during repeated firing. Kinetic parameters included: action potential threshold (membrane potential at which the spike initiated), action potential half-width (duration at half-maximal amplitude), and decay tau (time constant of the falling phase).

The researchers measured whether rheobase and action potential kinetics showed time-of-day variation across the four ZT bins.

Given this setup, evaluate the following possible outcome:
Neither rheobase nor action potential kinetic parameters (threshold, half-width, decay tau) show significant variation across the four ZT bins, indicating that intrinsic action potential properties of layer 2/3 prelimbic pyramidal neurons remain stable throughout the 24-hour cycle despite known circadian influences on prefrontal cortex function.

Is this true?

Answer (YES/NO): NO